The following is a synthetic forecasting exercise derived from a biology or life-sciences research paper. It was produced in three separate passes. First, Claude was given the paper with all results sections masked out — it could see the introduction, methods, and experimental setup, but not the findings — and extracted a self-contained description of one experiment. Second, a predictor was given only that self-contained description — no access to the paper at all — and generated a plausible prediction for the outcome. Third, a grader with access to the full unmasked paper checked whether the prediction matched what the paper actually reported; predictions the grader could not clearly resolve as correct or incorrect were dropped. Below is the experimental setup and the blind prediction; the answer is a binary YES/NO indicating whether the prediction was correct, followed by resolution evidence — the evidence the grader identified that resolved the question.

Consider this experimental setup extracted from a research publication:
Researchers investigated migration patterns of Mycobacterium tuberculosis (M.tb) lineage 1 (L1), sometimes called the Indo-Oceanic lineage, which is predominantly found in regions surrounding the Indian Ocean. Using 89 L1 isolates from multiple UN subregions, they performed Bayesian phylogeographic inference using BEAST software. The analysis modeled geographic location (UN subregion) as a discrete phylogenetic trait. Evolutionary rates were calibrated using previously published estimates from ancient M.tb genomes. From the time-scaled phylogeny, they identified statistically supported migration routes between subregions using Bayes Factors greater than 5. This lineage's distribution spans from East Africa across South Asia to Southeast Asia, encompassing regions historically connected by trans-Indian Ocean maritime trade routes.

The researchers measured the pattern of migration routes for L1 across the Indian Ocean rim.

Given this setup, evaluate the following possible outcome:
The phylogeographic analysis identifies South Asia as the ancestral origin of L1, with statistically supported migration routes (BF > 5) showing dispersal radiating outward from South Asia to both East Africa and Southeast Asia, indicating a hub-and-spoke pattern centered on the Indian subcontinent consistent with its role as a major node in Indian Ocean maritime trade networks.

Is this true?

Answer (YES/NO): YES